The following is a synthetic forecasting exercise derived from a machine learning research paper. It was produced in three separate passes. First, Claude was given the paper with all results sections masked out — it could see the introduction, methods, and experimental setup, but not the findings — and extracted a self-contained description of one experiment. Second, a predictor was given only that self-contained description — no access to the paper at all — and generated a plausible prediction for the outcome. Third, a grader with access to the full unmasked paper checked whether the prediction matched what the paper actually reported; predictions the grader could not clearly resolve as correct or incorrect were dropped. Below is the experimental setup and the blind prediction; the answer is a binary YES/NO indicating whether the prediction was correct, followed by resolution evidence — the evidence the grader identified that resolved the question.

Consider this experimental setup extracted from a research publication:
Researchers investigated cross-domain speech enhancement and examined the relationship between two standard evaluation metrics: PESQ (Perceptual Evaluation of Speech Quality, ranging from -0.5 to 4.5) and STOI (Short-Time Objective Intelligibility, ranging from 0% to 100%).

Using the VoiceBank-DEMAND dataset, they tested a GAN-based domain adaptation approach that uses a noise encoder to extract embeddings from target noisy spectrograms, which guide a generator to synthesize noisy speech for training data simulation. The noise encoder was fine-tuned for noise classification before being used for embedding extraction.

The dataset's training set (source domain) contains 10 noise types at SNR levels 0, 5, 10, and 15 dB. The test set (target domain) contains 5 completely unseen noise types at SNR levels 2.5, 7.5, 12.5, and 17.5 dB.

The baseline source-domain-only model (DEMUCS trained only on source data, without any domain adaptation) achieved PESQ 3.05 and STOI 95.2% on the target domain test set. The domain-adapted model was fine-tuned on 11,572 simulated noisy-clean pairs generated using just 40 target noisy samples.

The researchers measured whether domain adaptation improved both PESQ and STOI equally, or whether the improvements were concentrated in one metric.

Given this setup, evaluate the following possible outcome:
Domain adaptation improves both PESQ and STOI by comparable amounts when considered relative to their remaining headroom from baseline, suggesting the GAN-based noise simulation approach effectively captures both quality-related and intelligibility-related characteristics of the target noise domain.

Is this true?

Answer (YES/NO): NO